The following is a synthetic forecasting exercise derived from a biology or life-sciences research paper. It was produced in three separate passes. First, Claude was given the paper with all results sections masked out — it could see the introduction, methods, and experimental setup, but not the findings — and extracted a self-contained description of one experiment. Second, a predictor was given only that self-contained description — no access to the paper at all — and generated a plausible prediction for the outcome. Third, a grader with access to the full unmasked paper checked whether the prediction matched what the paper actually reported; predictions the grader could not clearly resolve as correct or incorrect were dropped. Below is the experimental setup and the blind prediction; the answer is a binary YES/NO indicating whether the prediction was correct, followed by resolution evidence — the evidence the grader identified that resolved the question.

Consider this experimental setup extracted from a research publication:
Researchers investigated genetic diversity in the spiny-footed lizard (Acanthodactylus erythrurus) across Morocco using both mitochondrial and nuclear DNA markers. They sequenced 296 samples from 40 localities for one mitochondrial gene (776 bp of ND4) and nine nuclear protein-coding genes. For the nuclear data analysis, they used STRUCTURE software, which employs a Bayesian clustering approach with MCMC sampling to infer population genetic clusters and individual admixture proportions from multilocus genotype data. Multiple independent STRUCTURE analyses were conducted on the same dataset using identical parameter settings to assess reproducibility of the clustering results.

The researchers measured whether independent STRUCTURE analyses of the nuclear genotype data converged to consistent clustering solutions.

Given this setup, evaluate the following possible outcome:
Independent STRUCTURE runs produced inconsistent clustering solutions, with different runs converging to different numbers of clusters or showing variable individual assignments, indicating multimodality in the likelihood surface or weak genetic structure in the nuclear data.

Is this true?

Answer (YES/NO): YES